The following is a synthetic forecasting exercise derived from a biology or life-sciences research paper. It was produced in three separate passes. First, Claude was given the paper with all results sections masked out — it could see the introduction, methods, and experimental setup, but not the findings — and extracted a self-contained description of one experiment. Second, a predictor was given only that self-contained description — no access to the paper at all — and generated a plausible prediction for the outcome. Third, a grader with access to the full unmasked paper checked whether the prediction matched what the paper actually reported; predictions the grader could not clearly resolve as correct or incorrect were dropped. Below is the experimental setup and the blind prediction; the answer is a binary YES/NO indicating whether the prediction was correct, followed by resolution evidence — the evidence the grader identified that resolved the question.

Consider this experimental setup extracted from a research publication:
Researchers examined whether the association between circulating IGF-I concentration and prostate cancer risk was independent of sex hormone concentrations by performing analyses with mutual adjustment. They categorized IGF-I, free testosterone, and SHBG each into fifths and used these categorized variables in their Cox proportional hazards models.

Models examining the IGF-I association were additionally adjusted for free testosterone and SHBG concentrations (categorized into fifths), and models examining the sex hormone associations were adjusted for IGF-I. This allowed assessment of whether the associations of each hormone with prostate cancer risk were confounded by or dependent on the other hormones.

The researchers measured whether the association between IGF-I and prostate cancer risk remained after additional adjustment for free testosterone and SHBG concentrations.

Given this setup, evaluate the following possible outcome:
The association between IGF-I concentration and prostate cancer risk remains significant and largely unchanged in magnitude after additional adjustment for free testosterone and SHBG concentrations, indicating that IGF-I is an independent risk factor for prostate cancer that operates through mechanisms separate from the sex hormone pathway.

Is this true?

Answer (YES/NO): YES